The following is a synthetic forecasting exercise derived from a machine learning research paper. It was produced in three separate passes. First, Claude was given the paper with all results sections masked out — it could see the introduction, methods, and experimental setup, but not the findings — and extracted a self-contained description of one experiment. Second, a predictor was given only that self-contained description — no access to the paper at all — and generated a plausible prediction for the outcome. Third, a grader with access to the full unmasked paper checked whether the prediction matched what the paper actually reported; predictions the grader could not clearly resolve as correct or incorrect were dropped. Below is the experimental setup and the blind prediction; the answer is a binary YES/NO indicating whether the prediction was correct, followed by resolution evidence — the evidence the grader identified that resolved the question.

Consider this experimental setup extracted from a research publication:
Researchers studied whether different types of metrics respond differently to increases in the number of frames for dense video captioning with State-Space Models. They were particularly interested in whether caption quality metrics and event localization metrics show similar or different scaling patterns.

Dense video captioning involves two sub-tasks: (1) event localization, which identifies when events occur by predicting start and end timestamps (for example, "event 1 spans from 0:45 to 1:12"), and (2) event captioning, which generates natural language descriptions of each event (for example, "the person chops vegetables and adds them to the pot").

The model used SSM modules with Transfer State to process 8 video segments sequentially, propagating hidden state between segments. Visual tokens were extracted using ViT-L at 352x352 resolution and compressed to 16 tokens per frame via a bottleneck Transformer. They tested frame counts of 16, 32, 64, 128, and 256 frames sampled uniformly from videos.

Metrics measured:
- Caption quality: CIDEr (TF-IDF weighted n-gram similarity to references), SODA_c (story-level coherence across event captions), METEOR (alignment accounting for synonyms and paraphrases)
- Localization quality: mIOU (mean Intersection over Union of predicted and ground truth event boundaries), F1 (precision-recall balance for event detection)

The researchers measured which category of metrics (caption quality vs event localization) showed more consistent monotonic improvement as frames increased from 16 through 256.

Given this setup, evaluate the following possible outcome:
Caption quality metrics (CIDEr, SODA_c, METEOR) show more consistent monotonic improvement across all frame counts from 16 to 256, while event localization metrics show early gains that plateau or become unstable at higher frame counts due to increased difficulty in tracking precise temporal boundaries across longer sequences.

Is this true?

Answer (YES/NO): NO